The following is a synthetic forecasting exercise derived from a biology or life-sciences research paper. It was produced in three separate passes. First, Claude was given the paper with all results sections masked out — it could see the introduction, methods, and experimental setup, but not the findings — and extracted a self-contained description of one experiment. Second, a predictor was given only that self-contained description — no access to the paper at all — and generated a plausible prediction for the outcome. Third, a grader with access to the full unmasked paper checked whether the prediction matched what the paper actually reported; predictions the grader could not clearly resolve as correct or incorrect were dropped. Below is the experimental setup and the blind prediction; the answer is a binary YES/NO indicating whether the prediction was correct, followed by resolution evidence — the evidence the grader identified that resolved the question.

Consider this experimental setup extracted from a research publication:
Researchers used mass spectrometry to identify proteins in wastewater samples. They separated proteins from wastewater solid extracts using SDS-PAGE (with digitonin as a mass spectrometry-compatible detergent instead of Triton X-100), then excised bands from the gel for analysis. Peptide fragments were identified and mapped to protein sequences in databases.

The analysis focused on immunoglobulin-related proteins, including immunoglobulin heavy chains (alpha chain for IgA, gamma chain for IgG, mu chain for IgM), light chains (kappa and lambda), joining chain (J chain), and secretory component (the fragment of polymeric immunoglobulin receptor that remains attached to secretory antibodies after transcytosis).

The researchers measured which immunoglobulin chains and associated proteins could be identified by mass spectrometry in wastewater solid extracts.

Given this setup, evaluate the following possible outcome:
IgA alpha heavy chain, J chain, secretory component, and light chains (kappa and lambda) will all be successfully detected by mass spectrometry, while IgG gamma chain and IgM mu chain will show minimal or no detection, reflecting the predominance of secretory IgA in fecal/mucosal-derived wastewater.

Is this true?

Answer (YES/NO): NO